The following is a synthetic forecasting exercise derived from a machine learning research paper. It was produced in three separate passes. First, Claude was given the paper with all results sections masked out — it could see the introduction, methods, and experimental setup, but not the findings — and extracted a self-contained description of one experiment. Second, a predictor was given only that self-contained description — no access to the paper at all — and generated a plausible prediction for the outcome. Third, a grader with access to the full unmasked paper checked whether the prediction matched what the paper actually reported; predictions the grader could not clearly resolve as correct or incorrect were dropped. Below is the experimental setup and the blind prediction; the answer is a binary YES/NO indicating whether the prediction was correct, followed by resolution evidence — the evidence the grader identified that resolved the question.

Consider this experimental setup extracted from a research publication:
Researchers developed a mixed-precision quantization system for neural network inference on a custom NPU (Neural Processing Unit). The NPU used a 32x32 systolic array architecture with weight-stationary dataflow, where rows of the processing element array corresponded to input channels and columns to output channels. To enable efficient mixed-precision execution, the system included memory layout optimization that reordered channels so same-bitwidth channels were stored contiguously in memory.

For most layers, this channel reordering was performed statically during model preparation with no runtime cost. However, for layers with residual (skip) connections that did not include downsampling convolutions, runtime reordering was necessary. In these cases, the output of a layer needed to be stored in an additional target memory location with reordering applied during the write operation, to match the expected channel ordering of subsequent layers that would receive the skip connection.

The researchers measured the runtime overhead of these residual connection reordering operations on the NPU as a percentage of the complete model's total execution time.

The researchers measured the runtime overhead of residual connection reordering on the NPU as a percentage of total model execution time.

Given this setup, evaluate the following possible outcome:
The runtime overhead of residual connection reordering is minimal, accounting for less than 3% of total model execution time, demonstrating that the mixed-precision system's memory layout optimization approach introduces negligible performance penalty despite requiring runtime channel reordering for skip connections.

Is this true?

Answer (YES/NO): NO